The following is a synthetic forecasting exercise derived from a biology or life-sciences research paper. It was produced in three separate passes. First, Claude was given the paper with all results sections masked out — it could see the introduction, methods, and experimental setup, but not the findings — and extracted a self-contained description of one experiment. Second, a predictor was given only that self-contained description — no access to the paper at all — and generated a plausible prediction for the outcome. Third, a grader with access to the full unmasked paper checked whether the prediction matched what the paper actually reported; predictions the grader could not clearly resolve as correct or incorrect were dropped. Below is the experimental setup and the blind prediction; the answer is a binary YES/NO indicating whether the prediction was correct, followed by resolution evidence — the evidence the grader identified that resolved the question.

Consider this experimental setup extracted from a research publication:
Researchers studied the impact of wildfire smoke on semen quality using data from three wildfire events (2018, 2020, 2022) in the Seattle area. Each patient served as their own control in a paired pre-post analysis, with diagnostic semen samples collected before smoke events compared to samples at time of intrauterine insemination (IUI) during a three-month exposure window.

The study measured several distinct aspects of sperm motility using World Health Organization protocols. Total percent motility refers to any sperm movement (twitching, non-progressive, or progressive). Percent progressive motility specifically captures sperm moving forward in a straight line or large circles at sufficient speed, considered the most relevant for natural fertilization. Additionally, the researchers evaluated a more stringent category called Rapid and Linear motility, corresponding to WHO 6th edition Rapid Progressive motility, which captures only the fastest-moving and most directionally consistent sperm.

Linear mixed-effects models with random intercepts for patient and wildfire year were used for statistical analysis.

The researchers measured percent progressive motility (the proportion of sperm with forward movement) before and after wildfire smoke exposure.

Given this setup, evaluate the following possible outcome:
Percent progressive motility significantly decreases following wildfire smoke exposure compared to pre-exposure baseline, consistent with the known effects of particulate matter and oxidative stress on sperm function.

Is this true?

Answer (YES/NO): NO